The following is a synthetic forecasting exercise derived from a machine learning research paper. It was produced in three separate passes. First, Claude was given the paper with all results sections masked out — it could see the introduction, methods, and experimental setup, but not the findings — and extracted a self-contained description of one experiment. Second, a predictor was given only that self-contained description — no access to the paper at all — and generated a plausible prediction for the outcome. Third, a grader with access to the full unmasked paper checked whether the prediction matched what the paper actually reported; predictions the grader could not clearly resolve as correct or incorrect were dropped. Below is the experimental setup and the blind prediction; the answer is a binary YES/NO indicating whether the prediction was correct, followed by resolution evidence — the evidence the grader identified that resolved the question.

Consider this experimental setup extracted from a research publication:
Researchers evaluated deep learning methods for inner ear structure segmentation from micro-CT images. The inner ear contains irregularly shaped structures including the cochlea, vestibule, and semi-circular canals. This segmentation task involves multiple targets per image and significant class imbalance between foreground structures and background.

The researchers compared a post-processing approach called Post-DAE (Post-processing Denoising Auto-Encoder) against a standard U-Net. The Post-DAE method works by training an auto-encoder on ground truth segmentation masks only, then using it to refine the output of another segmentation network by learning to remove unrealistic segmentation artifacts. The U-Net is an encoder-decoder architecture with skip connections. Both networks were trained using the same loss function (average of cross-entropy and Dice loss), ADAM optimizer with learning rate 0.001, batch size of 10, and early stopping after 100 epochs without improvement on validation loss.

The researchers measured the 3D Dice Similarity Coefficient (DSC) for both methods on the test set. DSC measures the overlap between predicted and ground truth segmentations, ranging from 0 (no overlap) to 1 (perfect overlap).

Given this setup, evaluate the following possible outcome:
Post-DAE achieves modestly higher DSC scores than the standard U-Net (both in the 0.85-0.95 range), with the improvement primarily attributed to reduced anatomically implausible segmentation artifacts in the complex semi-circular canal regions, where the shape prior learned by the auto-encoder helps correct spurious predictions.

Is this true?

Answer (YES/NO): NO